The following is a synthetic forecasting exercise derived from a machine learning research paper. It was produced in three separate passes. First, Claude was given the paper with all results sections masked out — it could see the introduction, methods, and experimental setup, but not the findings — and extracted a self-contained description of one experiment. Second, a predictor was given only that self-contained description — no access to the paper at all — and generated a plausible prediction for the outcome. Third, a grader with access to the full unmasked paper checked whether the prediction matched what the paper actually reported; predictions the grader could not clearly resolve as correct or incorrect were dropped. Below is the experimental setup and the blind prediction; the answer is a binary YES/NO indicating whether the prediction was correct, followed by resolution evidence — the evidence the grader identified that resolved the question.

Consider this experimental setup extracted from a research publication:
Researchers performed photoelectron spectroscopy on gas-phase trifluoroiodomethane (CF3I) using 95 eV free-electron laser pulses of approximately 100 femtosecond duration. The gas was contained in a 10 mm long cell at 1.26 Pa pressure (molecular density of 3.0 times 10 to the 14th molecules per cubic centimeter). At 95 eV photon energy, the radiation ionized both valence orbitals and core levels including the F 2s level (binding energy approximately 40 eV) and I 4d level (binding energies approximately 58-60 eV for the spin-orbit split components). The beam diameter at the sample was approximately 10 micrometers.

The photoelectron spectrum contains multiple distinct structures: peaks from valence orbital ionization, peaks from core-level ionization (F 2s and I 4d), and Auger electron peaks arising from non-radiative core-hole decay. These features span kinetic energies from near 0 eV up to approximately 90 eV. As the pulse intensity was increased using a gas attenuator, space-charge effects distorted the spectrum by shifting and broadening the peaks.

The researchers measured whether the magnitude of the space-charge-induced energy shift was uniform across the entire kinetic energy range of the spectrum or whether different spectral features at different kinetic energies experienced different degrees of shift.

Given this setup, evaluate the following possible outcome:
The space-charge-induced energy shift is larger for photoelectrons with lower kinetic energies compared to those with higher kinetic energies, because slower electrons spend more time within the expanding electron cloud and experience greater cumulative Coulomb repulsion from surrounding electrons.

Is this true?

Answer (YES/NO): NO